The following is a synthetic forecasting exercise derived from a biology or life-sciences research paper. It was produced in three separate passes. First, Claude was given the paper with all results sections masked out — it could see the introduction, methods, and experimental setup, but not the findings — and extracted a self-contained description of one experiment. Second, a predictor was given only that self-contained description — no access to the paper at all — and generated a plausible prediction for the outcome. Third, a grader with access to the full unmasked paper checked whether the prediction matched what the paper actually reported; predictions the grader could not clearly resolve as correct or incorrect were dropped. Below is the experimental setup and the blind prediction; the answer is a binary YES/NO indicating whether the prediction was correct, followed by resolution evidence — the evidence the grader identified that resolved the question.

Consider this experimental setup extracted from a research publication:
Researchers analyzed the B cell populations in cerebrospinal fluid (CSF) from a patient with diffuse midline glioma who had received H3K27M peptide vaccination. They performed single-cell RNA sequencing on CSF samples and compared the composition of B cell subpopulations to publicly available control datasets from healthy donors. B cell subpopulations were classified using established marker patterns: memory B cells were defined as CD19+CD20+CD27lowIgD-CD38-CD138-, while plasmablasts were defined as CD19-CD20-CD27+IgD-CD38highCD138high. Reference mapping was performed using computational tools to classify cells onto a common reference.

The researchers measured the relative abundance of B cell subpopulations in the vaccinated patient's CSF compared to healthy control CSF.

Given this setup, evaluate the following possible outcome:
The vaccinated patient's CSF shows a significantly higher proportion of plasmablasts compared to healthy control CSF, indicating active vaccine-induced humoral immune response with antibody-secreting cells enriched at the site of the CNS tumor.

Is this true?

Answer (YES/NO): YES